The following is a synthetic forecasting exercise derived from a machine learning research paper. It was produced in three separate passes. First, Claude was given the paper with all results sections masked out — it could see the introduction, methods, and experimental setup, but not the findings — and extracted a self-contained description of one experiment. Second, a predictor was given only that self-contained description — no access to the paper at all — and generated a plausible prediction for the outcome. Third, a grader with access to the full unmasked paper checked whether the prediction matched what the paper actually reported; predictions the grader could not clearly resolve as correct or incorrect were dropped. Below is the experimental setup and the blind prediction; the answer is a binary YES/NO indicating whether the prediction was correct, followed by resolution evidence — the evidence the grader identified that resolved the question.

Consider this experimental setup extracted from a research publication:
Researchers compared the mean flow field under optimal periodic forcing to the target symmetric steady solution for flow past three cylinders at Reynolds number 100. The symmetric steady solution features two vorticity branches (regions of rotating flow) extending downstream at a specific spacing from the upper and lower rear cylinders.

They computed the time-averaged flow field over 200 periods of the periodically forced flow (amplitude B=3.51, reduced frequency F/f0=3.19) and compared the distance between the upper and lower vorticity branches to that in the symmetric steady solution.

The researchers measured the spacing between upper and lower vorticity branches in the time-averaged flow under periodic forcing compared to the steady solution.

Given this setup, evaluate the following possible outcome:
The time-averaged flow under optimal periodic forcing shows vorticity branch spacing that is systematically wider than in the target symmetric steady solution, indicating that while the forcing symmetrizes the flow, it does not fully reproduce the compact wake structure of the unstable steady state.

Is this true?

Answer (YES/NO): YES